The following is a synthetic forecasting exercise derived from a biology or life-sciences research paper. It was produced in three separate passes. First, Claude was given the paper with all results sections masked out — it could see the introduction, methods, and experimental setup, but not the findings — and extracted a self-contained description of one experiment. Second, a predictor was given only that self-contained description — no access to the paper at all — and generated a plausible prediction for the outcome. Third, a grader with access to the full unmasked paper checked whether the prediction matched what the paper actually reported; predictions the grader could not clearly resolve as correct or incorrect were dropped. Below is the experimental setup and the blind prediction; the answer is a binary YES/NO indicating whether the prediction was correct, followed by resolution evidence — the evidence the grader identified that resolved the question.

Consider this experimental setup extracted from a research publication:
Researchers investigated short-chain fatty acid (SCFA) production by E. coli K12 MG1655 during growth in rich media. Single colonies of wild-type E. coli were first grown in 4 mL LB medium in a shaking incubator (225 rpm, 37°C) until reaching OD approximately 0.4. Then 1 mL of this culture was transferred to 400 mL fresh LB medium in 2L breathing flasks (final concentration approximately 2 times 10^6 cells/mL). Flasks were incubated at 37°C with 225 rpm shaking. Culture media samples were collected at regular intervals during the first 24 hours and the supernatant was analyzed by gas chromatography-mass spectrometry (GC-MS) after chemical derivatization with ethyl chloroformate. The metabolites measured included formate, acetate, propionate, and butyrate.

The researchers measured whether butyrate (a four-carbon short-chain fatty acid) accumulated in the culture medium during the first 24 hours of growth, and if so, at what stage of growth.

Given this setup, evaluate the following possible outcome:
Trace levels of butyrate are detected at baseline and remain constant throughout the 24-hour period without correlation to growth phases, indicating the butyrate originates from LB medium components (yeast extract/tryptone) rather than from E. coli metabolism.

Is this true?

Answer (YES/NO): NO